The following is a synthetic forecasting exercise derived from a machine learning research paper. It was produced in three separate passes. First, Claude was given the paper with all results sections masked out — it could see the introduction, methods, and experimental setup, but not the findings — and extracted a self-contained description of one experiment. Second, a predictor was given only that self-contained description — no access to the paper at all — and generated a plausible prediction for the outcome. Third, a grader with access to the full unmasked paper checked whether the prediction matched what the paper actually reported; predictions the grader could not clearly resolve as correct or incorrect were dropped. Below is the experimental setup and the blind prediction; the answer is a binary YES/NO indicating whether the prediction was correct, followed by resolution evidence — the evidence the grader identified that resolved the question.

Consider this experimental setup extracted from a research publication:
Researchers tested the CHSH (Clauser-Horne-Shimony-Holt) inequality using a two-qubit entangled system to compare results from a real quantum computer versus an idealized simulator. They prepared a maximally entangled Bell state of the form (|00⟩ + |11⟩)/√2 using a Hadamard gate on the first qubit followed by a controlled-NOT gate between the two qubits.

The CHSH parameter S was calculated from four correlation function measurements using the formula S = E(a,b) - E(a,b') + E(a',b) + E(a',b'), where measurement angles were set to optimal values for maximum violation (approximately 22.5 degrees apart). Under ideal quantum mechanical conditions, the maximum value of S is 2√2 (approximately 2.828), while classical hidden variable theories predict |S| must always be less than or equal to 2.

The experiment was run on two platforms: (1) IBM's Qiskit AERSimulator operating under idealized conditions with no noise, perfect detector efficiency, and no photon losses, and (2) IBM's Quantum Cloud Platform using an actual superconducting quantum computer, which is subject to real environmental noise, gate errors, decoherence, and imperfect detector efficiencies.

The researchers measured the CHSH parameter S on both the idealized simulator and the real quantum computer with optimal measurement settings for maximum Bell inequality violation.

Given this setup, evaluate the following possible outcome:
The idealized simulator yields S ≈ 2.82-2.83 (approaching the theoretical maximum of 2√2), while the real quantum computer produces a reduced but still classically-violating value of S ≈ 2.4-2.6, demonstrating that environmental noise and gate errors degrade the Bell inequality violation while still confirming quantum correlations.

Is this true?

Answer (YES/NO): NO